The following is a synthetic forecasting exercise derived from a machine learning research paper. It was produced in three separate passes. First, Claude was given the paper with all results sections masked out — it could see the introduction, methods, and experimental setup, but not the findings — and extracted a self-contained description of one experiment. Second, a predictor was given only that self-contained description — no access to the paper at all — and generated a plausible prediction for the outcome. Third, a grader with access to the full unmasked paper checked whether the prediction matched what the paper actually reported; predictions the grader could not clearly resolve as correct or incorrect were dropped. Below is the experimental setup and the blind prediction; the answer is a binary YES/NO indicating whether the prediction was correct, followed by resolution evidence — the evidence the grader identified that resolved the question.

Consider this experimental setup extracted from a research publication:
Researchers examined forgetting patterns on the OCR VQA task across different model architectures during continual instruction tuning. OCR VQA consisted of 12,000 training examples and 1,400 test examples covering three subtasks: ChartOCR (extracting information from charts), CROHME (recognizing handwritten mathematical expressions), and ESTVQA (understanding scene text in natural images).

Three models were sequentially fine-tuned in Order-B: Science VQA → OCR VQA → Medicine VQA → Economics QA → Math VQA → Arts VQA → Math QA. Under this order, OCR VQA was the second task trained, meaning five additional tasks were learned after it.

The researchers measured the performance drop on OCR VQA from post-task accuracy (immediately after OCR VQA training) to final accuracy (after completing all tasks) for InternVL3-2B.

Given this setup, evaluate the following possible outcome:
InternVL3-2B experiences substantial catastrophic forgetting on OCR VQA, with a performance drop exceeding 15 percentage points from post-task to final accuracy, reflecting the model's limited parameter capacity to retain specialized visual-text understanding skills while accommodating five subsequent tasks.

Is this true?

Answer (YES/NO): YES